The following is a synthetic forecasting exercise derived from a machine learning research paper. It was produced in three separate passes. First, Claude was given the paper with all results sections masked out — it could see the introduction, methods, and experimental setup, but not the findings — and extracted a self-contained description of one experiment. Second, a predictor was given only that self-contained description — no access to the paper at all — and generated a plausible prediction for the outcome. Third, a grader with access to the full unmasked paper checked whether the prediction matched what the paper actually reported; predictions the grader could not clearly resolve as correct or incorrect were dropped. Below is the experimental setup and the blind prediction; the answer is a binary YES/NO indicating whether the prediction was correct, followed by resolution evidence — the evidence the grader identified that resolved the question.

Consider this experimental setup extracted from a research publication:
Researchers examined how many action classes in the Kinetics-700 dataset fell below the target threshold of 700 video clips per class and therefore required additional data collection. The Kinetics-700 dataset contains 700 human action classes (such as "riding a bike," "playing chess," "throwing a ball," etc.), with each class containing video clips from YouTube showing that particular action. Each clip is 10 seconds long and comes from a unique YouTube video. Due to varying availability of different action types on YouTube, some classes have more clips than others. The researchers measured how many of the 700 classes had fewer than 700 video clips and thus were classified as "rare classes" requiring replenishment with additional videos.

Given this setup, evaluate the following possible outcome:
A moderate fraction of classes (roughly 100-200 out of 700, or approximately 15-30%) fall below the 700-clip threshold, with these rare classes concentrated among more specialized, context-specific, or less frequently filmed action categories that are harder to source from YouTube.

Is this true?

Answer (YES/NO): YES